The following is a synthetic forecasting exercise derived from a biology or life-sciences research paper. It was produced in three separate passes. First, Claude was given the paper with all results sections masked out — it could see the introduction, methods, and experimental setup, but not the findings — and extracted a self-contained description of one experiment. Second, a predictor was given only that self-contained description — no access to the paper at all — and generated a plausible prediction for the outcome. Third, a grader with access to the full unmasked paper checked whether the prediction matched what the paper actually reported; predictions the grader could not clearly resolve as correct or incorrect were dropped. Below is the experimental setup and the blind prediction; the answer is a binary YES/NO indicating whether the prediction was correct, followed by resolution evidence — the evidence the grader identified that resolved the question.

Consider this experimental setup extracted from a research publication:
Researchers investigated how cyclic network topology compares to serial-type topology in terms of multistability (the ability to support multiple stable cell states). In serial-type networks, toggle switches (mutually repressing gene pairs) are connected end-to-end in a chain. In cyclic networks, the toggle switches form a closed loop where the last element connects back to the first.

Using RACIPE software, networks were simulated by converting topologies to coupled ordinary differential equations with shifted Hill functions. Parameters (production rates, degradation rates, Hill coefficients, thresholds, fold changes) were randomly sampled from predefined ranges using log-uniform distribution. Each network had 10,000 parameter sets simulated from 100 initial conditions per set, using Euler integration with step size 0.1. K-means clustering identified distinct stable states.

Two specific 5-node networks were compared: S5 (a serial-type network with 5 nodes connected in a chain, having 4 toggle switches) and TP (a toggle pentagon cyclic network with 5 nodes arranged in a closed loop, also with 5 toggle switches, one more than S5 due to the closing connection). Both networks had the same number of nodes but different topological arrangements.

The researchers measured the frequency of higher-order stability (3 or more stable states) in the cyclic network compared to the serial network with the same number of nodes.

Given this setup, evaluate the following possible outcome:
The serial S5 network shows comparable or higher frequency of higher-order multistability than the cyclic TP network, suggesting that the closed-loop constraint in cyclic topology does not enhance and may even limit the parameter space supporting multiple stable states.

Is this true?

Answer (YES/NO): NO